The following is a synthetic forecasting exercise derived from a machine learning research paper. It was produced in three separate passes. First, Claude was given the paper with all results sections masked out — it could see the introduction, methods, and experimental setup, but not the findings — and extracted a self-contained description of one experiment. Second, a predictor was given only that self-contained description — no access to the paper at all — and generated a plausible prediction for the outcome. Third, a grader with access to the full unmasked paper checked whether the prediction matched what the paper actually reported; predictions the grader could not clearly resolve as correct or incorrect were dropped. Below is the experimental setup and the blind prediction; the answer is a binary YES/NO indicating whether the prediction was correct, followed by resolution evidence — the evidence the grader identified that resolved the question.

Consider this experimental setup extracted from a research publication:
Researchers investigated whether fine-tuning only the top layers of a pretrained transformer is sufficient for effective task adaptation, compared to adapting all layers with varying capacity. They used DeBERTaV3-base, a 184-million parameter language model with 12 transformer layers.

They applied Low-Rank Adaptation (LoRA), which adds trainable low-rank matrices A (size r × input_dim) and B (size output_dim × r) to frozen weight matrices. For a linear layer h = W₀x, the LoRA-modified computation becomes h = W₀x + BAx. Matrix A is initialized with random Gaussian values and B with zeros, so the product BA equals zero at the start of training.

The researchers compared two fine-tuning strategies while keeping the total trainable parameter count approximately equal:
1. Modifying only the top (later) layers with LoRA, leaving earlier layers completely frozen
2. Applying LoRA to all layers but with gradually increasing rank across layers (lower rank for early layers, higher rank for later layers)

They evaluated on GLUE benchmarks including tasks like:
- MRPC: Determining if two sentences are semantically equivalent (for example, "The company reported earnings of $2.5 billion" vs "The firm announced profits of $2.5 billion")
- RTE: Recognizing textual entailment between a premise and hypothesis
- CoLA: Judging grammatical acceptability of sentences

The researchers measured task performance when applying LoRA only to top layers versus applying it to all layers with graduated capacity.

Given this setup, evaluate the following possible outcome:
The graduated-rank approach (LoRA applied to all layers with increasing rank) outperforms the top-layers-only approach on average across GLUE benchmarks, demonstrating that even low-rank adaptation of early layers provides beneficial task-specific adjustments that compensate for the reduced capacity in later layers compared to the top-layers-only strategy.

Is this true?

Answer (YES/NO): YES